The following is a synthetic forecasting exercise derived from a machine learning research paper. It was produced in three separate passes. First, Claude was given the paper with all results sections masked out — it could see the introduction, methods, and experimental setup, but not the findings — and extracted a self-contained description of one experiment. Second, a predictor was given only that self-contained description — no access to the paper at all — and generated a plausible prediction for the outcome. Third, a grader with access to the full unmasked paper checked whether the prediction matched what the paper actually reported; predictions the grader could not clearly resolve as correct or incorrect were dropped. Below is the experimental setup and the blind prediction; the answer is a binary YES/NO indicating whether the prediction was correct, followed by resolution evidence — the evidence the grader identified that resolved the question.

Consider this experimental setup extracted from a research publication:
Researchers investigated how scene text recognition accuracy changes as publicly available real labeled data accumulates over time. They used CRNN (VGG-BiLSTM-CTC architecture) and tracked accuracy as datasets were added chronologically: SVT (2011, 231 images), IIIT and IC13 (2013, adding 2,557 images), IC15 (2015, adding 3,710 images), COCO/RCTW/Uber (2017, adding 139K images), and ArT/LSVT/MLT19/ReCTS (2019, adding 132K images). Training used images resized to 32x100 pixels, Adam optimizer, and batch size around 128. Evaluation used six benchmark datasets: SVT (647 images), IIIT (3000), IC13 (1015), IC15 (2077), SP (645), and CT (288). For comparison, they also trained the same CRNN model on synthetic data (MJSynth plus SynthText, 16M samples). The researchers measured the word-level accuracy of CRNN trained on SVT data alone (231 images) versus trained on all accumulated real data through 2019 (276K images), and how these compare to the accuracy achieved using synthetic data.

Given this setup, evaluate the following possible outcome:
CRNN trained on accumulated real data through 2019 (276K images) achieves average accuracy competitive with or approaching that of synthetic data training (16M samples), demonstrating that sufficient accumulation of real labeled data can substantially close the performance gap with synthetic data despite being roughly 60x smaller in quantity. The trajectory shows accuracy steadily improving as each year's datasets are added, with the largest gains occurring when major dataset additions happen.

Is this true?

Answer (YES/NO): YES